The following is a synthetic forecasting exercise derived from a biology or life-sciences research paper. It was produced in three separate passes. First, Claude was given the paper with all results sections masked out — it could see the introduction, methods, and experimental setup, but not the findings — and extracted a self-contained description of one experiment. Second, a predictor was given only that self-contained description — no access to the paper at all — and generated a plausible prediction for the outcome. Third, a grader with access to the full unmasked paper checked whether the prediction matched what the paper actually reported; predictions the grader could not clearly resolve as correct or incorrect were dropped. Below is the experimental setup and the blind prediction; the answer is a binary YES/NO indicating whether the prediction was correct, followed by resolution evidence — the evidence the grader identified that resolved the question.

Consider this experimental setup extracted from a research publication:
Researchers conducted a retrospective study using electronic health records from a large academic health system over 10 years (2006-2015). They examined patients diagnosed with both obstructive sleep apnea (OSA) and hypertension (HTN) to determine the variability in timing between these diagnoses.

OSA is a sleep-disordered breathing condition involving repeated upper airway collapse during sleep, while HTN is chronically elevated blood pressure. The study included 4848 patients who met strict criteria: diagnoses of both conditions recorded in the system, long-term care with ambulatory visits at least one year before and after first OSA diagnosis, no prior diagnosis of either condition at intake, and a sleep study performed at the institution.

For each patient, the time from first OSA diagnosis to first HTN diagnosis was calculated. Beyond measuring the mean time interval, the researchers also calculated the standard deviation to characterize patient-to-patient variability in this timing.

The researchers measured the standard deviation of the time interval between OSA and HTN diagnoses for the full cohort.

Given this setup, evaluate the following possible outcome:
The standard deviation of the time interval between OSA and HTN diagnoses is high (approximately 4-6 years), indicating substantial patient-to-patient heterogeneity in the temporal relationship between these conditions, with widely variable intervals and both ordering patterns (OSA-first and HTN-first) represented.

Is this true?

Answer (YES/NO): NO